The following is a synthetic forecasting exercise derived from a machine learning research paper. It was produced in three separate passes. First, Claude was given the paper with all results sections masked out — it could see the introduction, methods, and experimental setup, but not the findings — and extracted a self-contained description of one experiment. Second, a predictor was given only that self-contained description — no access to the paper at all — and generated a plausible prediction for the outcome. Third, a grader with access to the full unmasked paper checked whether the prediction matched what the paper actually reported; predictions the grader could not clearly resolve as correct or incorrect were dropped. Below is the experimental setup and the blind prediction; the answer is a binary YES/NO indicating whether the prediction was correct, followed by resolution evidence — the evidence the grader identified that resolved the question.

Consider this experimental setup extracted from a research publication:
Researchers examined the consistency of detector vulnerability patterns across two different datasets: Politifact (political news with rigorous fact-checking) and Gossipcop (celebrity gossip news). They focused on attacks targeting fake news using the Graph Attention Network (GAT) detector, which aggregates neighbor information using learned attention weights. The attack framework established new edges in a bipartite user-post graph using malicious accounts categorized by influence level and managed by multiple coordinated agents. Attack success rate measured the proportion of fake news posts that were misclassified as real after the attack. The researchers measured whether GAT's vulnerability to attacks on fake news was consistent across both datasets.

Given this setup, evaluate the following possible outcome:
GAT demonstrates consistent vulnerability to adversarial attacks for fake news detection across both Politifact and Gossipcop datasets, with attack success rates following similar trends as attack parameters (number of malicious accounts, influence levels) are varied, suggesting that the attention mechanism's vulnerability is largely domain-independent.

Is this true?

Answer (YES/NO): NO